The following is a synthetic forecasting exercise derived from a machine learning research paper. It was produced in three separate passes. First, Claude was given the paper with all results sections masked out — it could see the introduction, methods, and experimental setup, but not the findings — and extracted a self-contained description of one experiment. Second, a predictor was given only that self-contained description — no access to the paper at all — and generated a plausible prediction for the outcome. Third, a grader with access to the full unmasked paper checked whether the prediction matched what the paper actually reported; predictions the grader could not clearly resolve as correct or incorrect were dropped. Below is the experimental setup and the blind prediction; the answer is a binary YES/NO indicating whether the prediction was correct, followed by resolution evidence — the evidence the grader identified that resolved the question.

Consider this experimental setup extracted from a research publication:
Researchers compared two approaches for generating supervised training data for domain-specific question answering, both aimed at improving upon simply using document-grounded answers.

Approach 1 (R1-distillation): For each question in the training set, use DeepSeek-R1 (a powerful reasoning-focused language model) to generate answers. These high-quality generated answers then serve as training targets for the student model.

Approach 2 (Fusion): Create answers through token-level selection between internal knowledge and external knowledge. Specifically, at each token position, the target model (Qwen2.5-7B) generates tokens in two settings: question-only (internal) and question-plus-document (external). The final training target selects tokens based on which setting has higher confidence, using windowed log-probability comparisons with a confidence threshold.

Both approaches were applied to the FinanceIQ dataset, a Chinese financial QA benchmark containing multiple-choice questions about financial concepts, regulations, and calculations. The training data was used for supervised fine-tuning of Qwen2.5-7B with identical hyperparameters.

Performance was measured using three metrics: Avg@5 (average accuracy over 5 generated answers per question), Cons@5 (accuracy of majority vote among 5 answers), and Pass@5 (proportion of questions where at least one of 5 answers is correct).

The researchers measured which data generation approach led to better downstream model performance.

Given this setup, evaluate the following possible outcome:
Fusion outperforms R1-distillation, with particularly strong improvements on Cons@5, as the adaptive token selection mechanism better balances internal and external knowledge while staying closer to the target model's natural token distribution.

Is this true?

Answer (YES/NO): NO